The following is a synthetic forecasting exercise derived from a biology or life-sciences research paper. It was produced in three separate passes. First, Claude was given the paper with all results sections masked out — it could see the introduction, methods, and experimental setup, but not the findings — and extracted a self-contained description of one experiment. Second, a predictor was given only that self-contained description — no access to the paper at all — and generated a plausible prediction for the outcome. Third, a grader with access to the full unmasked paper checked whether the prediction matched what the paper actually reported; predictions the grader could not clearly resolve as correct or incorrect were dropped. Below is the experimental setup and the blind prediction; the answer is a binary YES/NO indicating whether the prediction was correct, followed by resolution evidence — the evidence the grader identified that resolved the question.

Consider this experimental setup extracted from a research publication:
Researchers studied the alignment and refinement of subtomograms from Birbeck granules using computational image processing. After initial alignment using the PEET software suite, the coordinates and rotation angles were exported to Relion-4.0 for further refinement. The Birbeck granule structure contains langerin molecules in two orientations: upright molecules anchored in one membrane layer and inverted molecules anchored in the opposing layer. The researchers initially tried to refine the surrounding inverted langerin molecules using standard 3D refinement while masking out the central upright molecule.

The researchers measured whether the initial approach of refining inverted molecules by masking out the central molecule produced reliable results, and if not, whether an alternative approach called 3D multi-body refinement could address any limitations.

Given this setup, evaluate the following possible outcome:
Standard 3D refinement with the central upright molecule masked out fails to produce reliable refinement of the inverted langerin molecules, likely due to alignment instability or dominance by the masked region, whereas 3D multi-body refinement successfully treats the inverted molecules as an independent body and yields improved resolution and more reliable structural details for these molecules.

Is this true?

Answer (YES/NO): YES